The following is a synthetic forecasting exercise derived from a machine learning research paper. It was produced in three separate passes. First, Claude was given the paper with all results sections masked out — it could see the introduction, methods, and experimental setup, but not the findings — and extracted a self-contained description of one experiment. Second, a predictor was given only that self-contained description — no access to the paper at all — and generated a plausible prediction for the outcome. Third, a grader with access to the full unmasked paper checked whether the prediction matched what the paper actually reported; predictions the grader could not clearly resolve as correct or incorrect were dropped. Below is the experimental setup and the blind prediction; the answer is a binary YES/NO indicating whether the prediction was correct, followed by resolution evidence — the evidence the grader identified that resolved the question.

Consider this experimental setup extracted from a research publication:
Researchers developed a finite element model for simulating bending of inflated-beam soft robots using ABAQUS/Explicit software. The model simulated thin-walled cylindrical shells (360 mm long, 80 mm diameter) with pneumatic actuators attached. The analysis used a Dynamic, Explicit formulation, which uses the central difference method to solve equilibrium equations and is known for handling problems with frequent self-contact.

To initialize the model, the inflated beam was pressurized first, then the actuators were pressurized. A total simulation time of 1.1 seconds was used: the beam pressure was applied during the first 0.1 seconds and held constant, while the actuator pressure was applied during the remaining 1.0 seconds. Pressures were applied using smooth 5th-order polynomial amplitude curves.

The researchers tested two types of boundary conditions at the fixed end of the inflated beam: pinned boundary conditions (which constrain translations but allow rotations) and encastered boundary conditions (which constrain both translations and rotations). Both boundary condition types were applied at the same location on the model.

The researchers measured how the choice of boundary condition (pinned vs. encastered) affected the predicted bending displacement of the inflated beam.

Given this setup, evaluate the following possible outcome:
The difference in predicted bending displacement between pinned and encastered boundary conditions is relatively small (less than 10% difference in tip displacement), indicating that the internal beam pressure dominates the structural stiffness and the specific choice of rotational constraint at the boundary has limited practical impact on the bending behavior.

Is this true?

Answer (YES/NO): YES